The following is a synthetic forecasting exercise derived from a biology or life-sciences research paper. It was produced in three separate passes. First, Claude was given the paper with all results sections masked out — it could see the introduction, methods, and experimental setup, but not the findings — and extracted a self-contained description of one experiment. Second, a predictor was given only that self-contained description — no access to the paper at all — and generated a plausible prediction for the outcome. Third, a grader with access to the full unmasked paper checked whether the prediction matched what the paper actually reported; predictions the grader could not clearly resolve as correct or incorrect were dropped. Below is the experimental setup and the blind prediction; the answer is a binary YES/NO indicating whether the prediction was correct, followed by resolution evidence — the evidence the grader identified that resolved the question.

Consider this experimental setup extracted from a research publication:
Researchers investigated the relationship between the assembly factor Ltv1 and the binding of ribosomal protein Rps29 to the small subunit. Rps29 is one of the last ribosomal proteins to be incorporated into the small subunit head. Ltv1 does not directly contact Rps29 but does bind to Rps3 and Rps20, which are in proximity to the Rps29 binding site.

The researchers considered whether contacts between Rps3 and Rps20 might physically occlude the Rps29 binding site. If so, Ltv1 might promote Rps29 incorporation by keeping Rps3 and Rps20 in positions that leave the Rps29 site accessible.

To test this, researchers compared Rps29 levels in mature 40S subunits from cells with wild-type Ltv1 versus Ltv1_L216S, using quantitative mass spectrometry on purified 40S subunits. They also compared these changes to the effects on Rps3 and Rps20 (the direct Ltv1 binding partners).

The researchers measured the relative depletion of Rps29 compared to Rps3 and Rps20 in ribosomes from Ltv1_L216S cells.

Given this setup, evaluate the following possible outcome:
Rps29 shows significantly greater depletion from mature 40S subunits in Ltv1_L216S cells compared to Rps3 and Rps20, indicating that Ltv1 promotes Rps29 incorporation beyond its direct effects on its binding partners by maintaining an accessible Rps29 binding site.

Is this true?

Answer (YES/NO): YES